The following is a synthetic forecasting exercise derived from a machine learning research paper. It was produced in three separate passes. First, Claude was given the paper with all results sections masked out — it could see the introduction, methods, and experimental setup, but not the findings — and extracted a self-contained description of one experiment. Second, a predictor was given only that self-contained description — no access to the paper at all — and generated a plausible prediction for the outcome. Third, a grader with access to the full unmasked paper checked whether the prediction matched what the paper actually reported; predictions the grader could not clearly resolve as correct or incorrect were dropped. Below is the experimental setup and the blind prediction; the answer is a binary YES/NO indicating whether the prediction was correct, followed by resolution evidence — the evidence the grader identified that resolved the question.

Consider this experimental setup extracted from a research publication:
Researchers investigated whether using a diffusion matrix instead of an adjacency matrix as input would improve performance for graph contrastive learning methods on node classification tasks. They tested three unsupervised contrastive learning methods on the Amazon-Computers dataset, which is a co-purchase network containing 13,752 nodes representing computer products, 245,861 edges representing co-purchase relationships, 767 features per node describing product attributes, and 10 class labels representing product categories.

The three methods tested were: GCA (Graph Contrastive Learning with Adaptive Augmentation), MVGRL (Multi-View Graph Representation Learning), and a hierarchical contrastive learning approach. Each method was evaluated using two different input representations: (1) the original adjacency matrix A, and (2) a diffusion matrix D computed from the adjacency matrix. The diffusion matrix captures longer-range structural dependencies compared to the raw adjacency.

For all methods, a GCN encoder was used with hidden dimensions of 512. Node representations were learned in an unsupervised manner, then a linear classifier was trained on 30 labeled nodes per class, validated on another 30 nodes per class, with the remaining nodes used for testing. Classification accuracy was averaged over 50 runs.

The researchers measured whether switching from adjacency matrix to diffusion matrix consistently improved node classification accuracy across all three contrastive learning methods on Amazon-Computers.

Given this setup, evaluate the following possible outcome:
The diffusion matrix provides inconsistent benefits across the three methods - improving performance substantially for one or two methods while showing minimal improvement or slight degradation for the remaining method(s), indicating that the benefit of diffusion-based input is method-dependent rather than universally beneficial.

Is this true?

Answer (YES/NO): YES